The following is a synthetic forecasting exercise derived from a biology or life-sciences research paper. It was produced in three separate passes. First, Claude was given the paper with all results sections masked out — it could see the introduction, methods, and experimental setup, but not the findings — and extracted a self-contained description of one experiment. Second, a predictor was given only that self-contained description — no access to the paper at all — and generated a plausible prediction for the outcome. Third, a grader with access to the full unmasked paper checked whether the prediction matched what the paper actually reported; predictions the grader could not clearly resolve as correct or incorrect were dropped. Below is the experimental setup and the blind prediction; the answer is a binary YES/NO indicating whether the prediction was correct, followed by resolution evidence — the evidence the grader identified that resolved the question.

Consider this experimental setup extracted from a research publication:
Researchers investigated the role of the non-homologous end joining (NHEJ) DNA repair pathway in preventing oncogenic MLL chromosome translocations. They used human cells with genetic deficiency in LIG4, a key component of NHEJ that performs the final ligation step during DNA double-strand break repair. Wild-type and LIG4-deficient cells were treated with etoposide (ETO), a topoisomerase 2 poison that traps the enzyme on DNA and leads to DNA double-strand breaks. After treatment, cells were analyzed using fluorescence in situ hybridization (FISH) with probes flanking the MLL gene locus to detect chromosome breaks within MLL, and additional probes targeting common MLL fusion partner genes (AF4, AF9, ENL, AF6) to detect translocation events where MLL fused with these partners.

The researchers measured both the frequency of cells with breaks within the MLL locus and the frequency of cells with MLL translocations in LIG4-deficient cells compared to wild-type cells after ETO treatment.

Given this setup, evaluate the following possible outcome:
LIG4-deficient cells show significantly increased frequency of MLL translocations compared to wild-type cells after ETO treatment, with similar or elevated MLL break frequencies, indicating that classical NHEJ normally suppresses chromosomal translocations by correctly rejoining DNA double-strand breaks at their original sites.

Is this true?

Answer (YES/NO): YES